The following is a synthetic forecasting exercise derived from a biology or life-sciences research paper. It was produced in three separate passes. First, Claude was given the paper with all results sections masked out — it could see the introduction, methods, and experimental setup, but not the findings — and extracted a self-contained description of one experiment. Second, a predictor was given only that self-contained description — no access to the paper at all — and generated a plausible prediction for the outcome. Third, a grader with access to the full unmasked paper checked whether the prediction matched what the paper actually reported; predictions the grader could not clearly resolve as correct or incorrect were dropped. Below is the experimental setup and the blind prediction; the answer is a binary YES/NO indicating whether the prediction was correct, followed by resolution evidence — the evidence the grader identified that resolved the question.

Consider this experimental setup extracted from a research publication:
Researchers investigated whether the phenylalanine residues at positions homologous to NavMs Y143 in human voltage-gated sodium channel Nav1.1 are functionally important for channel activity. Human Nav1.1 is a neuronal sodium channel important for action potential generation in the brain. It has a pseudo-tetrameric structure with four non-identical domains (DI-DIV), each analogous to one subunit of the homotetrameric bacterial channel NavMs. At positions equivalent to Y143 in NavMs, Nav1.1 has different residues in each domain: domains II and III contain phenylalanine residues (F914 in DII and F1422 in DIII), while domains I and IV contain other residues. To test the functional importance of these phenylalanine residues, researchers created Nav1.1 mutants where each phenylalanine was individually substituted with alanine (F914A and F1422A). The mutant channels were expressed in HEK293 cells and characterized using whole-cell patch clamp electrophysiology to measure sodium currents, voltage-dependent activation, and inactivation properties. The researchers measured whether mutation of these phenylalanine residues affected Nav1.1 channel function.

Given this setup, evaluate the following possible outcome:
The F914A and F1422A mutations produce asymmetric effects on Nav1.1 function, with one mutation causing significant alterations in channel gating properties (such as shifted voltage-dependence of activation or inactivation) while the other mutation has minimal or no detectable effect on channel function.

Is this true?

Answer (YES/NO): NO